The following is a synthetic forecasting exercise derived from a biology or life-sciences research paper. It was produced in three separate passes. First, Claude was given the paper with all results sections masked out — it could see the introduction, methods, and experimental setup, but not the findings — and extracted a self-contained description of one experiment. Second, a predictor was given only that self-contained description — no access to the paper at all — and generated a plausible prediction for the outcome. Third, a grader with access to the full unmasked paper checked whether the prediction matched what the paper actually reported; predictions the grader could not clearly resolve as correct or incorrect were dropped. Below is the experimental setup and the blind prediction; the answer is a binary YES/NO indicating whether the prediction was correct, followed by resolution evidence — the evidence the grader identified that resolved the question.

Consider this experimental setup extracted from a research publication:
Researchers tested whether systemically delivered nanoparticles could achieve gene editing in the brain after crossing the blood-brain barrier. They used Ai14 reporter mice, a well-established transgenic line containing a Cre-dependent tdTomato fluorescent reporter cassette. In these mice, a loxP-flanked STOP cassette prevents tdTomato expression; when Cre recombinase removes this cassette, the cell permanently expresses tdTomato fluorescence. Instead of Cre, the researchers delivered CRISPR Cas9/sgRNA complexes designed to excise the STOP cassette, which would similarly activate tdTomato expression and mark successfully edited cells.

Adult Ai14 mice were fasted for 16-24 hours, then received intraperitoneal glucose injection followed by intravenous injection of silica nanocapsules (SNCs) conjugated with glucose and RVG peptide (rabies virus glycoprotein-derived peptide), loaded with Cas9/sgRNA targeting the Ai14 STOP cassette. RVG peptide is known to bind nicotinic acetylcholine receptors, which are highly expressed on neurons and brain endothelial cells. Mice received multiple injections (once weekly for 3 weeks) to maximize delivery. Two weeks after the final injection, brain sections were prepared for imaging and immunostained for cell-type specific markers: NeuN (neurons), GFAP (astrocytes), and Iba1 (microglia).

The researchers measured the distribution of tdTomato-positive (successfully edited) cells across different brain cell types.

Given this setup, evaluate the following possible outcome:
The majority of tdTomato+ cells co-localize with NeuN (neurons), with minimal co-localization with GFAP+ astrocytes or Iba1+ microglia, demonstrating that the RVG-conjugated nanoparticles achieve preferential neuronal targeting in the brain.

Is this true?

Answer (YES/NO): NO